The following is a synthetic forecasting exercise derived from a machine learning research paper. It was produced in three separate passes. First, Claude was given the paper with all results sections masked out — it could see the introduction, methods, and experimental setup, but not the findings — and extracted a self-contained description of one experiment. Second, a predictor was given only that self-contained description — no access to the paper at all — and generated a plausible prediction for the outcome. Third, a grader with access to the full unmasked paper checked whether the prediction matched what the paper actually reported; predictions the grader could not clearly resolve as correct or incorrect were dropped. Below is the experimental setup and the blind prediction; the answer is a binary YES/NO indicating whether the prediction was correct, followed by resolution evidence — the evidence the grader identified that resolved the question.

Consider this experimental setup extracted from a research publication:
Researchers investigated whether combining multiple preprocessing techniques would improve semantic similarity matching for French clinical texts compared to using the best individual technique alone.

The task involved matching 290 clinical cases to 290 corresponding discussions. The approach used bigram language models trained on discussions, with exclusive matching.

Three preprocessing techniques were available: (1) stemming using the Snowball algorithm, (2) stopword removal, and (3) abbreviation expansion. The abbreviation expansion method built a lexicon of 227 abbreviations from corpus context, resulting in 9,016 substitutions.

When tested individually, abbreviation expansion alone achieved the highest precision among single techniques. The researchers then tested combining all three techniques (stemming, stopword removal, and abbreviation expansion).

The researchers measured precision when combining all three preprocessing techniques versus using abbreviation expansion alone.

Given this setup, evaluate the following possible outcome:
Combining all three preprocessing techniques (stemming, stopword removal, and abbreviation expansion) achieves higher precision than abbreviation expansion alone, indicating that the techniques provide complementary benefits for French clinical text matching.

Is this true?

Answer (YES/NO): NO